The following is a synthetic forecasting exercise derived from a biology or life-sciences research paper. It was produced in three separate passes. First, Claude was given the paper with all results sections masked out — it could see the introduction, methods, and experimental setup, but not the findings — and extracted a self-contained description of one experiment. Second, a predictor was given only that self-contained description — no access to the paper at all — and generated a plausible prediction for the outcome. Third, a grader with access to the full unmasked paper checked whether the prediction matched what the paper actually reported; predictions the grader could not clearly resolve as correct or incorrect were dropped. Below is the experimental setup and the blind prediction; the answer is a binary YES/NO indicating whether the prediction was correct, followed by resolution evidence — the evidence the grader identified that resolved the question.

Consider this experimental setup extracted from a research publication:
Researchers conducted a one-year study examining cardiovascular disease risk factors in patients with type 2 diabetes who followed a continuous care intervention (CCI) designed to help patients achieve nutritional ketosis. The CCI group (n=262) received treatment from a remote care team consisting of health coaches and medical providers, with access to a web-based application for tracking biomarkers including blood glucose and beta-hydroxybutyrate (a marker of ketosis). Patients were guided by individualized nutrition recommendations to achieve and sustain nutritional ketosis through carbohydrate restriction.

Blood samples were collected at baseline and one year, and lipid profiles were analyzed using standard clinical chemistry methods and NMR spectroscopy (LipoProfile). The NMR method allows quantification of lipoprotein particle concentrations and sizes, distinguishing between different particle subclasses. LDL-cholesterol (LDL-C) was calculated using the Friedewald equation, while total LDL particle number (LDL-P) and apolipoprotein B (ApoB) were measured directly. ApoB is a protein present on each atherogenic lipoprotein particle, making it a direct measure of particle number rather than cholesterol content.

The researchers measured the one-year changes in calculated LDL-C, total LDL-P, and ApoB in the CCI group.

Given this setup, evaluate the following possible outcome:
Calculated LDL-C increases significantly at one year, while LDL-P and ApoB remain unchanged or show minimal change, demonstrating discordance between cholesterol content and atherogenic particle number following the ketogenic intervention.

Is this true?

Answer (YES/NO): YES